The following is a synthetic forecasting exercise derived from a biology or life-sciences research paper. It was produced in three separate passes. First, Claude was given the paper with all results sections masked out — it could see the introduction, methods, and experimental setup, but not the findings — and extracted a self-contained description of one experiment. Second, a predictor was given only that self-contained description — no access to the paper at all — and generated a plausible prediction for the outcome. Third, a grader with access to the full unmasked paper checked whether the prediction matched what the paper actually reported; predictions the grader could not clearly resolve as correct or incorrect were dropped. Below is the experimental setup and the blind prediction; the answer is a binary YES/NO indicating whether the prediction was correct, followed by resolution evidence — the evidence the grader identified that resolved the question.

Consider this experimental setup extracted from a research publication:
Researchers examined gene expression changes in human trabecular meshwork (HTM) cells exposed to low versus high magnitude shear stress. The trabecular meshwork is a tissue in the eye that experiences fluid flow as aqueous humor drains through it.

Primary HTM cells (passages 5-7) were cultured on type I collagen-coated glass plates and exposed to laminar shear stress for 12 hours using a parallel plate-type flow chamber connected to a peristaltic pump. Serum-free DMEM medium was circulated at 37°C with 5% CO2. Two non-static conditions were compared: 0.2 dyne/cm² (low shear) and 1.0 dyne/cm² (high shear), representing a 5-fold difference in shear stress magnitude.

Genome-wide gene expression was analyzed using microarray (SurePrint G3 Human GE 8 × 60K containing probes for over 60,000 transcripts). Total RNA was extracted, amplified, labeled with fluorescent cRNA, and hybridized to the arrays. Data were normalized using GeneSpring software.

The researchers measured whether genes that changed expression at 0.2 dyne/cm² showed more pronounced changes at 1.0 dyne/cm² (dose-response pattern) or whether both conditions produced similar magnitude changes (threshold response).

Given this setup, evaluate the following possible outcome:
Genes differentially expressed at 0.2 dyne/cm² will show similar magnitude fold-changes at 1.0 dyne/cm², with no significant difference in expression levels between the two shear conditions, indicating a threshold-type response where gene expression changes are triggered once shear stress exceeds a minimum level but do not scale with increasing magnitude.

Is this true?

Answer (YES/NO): NO